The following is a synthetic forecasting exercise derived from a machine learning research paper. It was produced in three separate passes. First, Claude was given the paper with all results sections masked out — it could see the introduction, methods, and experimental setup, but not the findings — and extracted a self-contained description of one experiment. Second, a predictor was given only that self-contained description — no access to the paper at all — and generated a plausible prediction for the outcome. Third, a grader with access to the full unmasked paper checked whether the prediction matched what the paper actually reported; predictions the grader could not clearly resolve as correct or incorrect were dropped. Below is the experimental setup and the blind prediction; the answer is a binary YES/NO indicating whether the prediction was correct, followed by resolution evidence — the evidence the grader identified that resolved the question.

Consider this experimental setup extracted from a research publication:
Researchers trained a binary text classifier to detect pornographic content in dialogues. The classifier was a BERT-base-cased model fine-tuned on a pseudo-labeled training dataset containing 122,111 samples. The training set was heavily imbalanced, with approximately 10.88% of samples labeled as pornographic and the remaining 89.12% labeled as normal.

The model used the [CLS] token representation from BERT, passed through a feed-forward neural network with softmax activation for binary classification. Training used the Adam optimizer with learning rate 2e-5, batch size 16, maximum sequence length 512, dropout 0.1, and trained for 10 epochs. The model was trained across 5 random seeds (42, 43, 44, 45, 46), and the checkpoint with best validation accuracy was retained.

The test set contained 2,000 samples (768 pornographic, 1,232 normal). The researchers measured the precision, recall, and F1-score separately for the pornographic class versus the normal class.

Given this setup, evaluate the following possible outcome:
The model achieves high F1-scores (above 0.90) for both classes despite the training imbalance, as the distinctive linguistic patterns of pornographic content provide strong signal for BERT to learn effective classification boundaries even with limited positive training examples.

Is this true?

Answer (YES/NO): NO